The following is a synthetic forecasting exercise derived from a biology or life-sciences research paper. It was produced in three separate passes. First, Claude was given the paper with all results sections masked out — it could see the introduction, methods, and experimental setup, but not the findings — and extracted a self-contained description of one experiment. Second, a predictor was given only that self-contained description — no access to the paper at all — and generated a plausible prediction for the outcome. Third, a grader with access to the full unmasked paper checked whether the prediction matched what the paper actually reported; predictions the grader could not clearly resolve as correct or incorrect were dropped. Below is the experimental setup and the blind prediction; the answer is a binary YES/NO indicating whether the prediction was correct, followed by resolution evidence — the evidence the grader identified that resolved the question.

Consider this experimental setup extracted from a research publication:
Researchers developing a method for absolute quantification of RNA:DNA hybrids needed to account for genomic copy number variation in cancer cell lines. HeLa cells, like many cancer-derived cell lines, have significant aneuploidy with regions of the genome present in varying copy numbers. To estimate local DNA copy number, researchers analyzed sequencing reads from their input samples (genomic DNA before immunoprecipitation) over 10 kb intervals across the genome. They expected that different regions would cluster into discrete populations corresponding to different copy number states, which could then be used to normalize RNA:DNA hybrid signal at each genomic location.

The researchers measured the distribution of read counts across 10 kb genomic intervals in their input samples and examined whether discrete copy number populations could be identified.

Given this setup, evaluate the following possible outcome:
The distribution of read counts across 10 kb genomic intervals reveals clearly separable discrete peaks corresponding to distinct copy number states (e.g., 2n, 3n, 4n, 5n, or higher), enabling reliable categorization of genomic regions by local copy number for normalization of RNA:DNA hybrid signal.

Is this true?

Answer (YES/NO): YES